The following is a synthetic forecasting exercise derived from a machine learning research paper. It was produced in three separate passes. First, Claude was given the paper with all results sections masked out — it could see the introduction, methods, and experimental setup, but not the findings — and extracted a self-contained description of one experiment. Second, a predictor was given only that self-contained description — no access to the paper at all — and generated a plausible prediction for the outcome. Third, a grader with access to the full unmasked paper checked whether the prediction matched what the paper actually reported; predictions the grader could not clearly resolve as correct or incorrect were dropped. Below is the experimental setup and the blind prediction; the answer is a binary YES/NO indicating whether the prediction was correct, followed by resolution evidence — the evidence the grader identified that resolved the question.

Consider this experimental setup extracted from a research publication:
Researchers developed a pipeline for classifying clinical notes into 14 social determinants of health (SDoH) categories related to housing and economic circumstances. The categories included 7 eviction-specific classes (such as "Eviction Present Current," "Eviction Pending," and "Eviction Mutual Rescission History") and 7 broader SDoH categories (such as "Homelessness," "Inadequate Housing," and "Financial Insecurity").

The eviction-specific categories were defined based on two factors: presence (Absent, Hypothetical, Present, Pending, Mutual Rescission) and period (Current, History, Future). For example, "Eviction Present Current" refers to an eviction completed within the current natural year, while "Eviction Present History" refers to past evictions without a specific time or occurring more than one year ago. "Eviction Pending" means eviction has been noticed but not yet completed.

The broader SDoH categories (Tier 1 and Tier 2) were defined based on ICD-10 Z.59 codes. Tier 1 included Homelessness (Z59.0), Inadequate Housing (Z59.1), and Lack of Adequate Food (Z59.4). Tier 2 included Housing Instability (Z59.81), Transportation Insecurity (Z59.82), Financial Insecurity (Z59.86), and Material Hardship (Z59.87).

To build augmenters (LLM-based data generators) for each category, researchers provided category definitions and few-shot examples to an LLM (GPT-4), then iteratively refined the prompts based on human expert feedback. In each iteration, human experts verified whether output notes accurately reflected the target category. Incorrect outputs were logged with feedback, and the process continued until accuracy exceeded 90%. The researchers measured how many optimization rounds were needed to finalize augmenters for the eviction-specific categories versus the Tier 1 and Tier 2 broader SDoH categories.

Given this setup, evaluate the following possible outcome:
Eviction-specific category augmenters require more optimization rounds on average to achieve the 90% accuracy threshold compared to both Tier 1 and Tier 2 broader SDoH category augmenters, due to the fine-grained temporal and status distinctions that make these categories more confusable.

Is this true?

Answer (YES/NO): YES